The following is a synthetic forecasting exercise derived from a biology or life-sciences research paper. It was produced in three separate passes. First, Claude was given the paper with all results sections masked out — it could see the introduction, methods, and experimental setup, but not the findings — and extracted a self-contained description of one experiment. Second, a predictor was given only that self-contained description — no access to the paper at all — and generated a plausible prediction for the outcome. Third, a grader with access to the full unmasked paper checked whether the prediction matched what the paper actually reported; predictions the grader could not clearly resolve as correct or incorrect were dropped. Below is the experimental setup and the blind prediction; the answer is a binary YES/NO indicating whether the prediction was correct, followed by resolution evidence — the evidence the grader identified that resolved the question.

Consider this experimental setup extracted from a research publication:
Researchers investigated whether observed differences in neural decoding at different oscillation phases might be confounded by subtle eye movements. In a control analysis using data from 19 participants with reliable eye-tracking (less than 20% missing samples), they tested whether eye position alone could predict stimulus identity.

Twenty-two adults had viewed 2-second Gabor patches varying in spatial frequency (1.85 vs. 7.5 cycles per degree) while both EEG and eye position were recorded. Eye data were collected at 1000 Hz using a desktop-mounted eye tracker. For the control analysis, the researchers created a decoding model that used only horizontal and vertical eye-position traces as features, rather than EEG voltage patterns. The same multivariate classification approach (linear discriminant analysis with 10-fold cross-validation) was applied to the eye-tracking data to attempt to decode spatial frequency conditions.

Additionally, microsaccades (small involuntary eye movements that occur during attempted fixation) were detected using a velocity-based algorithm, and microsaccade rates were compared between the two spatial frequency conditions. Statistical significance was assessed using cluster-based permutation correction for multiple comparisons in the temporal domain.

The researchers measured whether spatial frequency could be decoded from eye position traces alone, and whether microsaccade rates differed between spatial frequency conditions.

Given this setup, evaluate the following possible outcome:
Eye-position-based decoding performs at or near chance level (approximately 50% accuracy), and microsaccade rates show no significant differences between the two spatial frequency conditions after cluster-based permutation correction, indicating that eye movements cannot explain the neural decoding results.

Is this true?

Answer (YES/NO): YES